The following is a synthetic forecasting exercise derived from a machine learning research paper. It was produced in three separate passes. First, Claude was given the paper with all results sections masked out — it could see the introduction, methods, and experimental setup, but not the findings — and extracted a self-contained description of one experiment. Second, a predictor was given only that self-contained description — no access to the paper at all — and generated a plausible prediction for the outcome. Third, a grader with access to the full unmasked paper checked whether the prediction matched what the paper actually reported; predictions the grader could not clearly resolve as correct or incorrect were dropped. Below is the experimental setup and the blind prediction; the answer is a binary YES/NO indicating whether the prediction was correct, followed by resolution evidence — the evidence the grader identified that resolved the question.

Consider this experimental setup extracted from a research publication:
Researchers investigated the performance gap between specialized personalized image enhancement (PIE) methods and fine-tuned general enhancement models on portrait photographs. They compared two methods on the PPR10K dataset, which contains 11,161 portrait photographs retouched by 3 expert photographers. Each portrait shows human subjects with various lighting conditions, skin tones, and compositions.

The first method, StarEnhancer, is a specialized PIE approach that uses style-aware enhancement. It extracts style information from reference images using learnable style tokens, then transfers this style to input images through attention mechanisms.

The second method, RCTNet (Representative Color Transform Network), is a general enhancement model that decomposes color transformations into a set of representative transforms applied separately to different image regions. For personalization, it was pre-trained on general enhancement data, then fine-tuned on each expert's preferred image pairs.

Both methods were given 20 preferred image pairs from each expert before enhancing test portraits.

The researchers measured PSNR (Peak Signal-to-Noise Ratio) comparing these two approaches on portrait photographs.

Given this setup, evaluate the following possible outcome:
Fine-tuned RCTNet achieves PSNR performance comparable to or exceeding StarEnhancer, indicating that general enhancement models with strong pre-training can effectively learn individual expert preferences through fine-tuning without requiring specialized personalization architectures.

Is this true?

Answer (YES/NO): YES